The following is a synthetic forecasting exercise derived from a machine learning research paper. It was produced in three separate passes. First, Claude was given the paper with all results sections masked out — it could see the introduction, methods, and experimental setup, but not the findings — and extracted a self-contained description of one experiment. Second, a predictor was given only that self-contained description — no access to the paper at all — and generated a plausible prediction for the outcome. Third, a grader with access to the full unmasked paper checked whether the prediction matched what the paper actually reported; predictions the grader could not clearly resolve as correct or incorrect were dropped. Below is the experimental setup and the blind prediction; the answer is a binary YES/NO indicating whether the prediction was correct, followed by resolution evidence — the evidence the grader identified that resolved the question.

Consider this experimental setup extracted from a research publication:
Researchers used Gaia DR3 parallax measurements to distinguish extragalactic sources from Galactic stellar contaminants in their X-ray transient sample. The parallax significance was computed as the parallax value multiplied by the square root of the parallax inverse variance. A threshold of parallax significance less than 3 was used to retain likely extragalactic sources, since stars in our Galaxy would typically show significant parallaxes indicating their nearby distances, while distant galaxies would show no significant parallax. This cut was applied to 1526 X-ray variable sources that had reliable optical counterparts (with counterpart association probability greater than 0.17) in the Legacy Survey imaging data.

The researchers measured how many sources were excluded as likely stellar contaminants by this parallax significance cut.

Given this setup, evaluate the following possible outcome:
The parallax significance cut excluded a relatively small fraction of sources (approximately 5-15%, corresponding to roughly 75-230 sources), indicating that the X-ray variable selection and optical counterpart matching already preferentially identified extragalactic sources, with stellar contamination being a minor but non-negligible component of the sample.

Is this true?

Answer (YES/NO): NO